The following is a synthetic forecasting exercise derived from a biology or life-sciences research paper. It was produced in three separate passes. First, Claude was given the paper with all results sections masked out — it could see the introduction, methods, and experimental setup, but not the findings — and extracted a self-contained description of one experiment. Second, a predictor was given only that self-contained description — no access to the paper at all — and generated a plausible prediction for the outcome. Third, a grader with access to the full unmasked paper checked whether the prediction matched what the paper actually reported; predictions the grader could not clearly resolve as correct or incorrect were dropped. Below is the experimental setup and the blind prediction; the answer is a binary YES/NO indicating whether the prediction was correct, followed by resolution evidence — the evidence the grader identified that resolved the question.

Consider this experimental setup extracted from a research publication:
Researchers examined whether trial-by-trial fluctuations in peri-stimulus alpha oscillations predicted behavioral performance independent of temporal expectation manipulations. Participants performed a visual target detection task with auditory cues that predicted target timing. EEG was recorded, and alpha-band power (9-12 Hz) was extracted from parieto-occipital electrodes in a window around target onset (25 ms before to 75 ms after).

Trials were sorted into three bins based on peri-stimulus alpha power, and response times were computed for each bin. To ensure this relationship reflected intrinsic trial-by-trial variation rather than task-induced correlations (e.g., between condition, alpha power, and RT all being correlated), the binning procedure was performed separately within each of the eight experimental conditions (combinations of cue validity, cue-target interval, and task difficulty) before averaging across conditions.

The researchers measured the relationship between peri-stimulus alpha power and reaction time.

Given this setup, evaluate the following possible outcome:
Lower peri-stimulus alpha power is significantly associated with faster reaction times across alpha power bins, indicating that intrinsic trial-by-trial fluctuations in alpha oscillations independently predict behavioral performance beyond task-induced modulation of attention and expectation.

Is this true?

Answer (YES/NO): YES